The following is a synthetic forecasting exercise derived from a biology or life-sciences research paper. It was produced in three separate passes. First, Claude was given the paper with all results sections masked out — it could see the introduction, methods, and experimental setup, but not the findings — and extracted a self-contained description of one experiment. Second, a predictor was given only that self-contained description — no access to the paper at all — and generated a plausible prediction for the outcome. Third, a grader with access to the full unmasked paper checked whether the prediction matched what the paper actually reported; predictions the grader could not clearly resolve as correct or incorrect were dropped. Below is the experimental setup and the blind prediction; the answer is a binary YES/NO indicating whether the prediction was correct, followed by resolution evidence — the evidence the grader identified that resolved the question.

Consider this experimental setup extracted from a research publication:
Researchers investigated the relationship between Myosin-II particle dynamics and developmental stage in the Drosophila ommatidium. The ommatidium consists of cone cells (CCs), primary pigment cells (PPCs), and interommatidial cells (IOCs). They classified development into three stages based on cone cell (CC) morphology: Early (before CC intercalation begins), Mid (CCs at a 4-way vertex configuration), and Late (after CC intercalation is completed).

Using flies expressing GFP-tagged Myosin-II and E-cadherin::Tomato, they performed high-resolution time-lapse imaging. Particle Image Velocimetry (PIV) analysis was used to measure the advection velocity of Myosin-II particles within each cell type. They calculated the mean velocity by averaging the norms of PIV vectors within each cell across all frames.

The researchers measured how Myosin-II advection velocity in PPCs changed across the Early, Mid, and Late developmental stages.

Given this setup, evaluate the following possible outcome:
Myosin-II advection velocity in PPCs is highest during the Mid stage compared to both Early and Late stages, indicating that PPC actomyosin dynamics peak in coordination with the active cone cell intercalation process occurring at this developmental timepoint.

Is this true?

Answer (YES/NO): YES